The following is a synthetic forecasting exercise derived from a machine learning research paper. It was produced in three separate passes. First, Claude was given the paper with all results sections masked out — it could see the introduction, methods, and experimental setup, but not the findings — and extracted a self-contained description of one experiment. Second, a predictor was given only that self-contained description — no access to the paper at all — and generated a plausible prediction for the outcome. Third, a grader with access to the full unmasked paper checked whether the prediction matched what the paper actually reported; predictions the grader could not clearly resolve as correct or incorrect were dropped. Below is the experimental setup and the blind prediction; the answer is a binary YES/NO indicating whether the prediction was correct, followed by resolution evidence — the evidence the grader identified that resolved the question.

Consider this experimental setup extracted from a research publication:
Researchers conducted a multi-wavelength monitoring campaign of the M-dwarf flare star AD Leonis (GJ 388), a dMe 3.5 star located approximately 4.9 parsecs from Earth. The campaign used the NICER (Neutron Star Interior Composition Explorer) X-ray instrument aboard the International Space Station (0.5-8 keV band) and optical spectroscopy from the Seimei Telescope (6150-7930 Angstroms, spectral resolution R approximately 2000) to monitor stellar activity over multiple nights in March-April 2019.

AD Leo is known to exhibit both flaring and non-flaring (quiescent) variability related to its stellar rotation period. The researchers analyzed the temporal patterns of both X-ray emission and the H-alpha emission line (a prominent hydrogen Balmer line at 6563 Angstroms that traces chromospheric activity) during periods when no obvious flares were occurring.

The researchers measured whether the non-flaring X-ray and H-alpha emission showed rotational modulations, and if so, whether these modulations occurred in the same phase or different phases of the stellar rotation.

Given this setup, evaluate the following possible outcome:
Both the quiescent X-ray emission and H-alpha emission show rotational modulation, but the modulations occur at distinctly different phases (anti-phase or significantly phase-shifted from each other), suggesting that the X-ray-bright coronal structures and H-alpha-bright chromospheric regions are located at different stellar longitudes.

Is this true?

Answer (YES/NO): NO